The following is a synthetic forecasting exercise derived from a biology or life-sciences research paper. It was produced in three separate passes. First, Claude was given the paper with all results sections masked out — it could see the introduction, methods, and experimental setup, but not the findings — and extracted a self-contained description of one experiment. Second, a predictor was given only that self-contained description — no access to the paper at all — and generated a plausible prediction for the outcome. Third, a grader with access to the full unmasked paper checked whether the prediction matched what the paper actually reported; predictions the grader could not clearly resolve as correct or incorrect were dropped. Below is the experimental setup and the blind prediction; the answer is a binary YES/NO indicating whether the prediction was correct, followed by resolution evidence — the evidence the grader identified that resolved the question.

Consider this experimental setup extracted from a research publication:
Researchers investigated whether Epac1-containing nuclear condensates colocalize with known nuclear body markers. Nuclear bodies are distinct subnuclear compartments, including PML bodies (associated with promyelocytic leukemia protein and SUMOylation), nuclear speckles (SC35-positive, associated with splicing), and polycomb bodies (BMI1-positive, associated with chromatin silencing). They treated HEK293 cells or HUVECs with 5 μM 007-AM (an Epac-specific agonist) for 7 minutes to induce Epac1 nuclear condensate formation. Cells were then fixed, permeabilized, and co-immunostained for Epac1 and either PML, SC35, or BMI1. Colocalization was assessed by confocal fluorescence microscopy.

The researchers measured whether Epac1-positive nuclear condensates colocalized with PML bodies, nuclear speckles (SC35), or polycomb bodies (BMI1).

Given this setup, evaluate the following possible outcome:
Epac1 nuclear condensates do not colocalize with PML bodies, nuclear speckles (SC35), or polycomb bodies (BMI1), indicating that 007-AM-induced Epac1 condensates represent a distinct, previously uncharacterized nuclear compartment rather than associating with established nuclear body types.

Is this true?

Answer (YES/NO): NO